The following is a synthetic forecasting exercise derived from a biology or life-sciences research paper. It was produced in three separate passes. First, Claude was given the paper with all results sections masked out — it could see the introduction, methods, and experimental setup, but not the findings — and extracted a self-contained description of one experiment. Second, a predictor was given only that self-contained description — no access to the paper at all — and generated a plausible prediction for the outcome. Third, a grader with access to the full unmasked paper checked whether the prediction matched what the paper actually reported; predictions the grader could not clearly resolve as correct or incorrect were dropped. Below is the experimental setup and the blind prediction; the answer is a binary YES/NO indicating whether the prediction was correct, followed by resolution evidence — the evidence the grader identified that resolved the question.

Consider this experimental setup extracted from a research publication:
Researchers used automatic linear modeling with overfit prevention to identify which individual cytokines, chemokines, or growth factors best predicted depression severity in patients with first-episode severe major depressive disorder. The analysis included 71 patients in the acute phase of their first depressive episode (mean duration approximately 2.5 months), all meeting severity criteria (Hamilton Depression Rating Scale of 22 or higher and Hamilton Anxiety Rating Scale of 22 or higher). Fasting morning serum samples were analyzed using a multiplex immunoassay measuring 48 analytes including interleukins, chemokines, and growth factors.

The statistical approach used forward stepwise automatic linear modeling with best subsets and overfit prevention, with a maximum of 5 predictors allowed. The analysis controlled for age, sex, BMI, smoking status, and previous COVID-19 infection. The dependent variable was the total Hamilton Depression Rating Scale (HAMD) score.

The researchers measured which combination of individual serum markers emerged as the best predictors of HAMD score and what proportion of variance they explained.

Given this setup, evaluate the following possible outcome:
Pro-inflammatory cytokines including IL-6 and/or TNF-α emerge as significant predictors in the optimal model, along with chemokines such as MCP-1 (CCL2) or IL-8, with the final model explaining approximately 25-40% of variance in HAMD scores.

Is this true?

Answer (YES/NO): NO